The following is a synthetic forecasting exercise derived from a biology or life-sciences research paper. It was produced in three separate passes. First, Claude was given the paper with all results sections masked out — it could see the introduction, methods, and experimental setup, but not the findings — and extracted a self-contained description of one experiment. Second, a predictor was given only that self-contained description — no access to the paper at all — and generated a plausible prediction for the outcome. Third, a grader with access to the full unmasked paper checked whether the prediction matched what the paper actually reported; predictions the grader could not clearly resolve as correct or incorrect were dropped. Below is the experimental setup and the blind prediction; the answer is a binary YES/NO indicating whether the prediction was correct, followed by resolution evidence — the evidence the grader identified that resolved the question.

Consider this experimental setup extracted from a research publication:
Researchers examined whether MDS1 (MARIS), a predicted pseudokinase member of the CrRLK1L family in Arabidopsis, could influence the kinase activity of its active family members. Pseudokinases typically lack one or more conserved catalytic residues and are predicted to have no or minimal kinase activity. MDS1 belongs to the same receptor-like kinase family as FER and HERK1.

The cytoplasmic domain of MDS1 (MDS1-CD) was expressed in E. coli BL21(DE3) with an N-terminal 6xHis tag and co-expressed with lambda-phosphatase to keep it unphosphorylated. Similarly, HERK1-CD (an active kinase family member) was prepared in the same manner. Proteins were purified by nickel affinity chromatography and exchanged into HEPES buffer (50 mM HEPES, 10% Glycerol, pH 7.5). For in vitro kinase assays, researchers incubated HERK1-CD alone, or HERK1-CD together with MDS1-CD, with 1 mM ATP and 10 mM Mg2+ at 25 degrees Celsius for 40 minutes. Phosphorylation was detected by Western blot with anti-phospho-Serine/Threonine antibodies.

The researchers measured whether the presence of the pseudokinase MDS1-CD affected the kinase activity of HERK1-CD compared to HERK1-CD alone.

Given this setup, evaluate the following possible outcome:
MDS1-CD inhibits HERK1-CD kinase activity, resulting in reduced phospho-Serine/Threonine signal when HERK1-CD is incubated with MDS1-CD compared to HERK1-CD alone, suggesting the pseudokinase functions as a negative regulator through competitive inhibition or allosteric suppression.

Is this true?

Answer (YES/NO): NO